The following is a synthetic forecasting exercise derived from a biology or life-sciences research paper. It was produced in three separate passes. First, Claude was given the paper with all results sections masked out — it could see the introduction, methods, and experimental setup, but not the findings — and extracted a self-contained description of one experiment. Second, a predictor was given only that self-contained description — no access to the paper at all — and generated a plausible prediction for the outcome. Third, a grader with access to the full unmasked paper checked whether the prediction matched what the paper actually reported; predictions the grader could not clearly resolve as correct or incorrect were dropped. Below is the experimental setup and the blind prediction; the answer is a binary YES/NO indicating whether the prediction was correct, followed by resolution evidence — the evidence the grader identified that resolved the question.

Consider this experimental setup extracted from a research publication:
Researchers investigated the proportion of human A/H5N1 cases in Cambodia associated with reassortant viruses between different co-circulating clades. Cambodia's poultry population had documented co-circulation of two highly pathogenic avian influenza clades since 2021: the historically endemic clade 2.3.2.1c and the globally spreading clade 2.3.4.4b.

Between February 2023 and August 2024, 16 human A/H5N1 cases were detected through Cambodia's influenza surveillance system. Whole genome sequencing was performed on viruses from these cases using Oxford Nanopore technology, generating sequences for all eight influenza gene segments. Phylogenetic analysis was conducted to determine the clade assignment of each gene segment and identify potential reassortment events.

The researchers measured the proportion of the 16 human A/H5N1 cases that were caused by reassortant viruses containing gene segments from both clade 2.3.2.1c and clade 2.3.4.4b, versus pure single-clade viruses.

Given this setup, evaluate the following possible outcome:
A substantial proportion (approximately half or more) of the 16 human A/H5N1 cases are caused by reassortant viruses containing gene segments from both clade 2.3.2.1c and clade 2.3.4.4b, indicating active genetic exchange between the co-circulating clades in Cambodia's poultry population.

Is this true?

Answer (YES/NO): YES